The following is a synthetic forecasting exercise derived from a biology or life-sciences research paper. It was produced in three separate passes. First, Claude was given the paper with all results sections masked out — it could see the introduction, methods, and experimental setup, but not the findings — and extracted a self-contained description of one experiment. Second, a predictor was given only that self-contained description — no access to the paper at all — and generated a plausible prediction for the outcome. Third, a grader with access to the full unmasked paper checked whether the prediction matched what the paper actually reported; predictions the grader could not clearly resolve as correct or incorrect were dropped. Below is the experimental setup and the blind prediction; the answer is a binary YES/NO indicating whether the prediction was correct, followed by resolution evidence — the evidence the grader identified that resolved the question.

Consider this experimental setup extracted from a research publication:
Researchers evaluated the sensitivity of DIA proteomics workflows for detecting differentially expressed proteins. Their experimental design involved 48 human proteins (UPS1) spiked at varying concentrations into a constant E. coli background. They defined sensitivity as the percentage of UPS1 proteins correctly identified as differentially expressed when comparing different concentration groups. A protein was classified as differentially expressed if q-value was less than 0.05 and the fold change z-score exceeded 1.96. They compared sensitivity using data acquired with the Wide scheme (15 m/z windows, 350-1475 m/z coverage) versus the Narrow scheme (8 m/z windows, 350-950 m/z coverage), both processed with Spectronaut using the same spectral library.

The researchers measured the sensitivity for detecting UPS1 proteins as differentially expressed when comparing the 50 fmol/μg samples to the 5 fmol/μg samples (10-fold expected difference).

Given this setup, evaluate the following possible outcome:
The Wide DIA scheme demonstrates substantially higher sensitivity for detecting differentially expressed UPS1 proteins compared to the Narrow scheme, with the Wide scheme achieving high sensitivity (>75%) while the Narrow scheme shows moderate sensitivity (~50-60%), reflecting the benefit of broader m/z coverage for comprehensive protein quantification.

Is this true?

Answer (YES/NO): NO